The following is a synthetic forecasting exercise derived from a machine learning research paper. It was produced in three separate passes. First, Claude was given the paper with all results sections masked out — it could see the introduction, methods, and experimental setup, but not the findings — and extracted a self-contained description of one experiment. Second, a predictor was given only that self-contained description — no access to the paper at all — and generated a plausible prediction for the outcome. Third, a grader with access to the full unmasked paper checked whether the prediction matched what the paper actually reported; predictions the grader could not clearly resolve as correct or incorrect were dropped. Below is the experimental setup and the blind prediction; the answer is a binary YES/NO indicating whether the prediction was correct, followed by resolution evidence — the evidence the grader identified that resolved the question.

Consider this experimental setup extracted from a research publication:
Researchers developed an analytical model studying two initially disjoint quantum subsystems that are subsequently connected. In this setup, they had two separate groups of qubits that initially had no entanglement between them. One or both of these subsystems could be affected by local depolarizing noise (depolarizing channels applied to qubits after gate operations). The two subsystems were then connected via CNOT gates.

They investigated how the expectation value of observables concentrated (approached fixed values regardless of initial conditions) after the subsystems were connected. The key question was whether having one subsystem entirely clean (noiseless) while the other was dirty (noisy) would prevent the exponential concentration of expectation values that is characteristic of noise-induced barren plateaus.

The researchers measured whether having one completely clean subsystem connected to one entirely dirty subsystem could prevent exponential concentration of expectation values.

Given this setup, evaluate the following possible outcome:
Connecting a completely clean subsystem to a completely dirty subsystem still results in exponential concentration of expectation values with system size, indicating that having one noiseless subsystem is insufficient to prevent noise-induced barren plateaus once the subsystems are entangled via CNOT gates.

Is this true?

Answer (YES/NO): YES